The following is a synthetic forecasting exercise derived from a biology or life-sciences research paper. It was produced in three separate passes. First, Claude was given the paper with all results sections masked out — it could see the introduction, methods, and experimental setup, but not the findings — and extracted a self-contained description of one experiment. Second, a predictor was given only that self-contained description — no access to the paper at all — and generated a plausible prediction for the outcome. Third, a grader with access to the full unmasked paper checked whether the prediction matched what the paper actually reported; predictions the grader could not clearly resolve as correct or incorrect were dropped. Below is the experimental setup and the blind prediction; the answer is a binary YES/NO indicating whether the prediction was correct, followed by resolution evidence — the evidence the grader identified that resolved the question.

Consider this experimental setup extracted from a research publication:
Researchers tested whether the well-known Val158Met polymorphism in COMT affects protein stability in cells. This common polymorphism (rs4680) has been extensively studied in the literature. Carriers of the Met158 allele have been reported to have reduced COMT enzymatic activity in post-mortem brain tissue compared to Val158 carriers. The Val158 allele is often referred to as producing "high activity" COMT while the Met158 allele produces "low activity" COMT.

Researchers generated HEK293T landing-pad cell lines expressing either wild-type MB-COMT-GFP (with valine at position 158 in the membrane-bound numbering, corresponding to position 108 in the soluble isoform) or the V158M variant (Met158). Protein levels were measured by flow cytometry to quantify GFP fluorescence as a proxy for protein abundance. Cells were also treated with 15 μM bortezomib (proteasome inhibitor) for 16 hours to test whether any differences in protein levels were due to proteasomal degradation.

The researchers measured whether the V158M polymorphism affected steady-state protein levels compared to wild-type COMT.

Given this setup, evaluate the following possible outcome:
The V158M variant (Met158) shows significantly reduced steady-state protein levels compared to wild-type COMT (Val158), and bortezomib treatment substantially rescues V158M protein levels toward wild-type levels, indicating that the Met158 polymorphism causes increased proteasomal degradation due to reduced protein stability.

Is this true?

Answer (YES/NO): NO